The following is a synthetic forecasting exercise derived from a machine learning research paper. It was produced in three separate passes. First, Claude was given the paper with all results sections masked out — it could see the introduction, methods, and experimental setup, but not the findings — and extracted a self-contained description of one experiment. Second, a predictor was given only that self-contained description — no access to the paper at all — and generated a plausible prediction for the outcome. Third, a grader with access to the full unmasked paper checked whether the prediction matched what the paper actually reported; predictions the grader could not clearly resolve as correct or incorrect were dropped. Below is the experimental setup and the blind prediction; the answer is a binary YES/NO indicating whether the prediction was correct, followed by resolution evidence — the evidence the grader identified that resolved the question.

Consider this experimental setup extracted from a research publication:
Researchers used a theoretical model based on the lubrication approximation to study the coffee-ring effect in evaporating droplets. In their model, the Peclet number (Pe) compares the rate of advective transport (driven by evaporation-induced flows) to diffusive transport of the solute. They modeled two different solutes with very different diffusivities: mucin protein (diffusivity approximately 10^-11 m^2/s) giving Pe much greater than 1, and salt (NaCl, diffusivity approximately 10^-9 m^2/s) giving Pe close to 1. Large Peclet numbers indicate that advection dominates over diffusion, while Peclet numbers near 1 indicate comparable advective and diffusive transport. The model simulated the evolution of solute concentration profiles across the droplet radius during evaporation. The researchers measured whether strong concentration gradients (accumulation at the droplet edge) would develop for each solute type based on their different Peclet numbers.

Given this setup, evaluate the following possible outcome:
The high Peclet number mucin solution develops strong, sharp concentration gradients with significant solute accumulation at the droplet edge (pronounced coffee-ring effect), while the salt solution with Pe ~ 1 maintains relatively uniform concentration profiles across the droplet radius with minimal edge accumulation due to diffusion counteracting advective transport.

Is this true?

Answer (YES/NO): YES